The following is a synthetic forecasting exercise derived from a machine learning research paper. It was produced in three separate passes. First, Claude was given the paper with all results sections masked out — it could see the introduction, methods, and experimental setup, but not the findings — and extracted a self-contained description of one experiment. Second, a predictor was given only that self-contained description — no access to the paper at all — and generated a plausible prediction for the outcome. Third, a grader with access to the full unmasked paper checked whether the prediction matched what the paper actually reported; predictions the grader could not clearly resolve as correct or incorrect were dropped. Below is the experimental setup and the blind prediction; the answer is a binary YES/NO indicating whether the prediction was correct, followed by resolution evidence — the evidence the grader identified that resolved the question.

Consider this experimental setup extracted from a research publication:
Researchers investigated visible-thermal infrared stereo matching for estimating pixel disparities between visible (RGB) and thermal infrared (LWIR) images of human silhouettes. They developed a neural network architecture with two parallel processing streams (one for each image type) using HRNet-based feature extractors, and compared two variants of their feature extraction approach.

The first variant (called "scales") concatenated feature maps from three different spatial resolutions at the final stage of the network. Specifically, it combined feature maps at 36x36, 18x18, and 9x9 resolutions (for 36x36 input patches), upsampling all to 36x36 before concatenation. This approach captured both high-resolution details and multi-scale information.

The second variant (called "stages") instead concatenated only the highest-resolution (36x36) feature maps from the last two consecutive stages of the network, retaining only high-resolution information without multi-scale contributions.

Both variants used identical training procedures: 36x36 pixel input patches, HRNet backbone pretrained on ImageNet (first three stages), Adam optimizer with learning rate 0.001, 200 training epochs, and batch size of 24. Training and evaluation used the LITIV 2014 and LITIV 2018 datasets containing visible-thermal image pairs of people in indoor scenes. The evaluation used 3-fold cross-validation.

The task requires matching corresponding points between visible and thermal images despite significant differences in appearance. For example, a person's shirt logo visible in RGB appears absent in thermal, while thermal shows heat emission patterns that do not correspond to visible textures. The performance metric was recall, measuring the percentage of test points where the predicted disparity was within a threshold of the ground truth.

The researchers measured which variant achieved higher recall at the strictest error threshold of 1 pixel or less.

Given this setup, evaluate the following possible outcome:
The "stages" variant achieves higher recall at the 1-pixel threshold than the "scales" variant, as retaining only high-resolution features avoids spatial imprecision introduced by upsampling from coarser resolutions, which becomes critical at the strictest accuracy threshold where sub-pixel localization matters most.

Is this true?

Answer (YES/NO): NO